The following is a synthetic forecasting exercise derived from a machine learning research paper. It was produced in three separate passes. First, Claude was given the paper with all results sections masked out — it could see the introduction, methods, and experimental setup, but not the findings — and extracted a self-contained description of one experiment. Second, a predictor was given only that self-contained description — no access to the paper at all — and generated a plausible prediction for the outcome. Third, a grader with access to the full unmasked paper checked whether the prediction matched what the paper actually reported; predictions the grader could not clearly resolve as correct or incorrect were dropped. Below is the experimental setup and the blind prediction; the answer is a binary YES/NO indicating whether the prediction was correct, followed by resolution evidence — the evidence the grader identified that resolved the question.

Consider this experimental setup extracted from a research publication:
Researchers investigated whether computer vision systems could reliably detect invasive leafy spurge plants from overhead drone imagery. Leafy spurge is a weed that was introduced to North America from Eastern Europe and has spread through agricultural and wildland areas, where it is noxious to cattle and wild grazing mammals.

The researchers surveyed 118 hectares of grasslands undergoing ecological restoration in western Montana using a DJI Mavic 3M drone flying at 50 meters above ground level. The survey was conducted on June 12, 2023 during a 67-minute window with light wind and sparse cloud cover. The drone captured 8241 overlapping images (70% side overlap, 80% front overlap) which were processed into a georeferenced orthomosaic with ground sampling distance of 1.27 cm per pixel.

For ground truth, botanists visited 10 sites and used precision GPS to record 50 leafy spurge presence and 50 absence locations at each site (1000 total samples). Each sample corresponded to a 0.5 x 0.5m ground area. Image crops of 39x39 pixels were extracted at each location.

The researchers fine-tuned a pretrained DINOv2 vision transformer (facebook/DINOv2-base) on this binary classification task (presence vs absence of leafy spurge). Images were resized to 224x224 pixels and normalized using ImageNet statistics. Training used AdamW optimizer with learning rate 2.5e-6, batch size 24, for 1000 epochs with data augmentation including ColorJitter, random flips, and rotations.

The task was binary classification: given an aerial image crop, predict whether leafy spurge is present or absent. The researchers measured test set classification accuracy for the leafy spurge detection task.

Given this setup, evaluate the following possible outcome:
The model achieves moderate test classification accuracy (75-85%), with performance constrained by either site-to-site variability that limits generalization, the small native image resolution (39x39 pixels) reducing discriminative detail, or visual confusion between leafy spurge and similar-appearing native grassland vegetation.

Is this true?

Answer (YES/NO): YES